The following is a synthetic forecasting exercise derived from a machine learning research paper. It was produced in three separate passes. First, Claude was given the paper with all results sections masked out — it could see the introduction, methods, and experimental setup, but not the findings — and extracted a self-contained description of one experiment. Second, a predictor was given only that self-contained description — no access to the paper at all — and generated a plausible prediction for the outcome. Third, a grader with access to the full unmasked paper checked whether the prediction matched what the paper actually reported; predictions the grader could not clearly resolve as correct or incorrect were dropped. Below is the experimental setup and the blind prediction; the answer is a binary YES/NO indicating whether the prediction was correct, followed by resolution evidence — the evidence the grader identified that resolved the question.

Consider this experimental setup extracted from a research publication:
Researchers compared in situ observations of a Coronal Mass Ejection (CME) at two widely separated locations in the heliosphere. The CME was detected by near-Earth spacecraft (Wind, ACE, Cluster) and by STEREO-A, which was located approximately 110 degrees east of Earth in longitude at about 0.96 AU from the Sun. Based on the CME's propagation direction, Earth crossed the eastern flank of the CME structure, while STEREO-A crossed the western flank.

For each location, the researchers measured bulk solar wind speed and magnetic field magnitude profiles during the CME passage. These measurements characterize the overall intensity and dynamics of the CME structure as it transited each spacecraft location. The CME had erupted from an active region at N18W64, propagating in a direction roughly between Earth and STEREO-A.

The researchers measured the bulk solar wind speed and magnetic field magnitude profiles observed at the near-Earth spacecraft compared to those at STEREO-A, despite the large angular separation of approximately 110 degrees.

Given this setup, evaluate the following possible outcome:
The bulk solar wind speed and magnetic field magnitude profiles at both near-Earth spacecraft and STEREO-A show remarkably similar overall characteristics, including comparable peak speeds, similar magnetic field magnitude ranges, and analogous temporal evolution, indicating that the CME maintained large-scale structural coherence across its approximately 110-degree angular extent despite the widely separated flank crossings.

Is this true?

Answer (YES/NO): YES